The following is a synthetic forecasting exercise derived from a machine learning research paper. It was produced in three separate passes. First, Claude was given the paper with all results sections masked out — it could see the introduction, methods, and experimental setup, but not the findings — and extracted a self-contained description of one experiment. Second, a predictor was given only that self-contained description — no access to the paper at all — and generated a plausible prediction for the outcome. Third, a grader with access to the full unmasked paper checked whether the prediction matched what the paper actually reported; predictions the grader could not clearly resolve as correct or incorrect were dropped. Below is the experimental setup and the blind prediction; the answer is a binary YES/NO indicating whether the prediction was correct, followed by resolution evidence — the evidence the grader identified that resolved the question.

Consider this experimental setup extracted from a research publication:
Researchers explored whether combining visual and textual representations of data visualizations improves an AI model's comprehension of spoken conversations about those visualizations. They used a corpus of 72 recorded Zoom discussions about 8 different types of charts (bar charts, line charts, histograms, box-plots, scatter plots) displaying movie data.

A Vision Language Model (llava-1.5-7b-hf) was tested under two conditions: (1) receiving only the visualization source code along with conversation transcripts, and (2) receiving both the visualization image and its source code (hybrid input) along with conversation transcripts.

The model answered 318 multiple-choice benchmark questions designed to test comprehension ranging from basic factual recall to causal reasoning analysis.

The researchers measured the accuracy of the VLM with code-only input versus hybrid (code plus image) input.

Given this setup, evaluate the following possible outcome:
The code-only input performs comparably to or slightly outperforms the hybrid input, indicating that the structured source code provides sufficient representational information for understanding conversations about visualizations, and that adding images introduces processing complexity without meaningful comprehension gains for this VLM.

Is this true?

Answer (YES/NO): YES